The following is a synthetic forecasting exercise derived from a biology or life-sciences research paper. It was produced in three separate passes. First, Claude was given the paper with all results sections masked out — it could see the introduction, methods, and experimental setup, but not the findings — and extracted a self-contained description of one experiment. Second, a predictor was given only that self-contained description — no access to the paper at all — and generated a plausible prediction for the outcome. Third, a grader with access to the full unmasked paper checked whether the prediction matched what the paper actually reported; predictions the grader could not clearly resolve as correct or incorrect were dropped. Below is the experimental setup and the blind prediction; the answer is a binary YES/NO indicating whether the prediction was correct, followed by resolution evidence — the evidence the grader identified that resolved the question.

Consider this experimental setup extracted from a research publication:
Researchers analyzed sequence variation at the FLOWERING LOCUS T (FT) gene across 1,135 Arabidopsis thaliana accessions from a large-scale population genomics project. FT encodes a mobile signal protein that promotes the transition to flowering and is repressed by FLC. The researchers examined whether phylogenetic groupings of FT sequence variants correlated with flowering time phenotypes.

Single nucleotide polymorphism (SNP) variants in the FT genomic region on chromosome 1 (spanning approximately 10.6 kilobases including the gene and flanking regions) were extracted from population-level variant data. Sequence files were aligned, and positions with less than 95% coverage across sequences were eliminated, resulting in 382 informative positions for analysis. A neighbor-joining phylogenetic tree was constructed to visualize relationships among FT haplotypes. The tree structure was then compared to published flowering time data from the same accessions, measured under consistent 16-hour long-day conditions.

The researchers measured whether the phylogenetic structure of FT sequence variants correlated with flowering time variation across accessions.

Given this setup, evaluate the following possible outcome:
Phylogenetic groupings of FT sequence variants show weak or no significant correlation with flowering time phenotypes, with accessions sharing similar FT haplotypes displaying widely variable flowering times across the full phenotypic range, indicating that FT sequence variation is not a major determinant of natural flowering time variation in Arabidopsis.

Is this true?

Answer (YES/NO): NO